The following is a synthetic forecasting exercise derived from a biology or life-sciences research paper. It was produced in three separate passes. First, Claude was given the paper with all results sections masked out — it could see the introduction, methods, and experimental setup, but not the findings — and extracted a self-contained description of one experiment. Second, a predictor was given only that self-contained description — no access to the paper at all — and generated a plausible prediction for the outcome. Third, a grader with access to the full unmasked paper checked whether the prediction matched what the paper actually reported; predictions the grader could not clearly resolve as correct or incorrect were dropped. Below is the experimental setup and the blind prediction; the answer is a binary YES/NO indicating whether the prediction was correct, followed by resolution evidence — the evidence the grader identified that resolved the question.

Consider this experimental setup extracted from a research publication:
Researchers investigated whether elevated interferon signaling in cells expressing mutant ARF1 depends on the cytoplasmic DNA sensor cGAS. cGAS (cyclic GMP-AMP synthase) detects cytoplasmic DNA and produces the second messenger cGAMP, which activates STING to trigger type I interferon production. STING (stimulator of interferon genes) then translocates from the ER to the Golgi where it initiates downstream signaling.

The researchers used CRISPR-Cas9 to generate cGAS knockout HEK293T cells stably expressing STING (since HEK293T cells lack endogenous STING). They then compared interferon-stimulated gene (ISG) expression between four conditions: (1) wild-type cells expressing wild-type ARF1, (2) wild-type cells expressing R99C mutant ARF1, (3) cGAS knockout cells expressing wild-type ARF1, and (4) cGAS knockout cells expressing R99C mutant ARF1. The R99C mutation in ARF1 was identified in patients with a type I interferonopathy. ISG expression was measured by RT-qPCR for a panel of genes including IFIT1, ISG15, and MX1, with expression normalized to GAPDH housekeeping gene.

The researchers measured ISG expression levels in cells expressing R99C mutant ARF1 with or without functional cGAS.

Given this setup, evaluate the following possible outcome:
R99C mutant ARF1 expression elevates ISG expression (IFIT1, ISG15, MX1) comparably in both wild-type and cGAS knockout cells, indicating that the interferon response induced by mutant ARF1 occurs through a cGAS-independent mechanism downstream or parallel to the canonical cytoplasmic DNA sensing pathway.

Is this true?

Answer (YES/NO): NO